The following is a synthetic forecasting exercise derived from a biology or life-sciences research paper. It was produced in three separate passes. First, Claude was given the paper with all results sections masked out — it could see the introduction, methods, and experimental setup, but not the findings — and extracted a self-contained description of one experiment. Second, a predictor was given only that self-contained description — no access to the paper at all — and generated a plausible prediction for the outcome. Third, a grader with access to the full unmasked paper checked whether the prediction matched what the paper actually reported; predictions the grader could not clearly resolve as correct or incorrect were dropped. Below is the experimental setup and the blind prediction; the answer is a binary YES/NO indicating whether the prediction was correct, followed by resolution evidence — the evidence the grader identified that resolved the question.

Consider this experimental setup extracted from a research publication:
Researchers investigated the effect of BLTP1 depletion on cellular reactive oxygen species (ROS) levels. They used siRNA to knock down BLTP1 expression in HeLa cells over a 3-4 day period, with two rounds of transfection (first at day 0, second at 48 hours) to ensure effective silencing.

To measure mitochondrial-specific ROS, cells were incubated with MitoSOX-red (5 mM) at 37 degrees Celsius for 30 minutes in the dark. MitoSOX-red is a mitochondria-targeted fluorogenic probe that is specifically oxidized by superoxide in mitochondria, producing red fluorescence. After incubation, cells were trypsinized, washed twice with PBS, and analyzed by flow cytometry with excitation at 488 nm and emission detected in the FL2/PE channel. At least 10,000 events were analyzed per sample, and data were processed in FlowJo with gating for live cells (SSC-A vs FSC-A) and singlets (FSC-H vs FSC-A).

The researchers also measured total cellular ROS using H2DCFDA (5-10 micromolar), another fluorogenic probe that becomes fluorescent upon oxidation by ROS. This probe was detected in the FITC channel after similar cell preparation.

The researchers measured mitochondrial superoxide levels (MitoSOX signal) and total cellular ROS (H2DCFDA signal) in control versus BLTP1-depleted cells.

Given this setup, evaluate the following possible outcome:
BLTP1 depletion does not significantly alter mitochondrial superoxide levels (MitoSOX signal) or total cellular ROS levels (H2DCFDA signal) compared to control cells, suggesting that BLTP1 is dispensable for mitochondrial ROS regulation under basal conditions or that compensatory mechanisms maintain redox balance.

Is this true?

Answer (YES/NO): NO